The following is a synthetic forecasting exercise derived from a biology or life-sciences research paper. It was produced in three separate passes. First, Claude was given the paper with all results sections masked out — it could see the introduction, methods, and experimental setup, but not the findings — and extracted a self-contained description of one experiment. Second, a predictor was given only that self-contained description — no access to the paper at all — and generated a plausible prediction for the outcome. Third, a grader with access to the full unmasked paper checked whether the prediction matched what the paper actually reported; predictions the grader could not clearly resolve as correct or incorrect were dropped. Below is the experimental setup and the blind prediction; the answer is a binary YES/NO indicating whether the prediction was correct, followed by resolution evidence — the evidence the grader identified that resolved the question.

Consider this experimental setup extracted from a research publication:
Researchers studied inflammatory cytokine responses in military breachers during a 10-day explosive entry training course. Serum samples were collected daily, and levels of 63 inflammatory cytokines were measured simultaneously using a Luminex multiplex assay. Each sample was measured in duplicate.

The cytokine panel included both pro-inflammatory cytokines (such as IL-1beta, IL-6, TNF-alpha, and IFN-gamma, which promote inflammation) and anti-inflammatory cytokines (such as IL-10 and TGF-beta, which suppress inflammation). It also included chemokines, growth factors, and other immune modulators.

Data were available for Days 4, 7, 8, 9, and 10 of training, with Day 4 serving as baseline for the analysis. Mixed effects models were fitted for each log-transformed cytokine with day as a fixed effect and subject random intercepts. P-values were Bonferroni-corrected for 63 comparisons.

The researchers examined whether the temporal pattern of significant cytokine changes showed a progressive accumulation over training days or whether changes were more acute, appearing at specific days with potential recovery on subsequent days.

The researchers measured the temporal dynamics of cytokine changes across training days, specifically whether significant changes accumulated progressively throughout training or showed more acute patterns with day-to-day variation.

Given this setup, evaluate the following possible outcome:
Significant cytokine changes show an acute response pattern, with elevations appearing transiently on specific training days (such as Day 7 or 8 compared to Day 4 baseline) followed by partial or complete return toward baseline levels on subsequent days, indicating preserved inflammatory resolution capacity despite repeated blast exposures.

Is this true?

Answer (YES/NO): YES